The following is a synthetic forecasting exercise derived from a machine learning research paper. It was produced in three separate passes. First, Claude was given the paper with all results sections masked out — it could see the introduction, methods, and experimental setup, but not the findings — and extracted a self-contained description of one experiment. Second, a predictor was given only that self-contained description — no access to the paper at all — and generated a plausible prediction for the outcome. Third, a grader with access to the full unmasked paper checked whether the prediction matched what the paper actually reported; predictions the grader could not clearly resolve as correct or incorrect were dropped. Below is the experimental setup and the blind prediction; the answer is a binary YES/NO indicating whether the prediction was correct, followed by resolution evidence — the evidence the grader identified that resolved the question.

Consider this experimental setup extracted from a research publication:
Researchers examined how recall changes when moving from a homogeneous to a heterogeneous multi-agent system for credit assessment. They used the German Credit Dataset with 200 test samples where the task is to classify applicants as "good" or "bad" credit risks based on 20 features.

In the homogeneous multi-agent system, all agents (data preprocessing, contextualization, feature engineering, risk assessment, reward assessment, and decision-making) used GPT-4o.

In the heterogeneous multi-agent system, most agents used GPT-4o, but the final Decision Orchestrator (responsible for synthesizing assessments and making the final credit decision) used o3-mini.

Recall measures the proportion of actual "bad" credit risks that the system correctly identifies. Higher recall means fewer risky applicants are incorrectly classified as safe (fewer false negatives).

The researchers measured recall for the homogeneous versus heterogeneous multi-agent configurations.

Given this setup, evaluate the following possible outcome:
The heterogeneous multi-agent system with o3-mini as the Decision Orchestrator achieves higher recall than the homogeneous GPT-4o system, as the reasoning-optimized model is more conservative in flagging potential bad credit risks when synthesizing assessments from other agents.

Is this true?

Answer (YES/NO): YES